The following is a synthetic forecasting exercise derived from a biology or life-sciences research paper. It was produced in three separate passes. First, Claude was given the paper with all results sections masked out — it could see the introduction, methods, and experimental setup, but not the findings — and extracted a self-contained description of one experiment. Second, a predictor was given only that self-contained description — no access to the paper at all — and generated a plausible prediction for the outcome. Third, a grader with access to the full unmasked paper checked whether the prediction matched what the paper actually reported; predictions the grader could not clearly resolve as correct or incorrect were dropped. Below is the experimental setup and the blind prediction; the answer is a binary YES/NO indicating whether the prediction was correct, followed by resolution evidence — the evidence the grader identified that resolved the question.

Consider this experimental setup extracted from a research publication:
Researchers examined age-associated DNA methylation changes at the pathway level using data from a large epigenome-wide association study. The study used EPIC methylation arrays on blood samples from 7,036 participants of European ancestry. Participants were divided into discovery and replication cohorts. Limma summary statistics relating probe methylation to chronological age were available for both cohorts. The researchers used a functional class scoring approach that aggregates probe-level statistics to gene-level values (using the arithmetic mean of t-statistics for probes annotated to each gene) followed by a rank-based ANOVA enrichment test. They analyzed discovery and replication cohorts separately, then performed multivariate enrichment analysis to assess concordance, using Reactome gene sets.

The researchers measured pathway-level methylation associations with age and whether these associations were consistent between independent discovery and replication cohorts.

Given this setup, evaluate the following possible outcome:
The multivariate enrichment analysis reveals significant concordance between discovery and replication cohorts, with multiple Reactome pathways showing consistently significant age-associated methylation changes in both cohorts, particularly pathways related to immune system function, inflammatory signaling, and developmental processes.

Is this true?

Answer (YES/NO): NO